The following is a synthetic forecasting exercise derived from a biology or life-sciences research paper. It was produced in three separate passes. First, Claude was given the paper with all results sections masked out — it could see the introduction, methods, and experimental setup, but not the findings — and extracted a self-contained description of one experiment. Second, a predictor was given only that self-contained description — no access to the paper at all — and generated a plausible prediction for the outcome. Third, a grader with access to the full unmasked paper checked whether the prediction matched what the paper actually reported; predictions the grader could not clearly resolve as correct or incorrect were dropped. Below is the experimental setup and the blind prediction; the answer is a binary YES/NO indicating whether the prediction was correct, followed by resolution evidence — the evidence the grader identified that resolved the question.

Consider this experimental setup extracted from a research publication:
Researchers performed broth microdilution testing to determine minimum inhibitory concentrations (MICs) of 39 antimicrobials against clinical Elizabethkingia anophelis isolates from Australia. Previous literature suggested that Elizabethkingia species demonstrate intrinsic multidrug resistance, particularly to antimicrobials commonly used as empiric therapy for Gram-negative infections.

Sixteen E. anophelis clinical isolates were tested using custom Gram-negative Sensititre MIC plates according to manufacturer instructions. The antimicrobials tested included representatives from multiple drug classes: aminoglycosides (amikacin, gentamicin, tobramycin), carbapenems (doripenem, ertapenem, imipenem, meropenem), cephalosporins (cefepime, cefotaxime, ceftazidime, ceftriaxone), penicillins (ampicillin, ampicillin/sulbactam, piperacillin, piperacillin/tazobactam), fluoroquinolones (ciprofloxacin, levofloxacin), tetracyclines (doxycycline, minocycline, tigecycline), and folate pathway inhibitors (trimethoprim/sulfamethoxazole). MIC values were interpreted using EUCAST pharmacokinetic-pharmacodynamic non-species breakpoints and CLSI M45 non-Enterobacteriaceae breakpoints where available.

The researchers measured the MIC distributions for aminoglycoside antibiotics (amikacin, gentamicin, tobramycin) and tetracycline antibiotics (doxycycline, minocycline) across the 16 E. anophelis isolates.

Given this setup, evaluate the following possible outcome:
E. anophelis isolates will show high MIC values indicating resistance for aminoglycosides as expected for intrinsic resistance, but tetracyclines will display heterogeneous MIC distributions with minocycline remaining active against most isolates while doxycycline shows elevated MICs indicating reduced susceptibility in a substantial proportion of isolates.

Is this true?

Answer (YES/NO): NO